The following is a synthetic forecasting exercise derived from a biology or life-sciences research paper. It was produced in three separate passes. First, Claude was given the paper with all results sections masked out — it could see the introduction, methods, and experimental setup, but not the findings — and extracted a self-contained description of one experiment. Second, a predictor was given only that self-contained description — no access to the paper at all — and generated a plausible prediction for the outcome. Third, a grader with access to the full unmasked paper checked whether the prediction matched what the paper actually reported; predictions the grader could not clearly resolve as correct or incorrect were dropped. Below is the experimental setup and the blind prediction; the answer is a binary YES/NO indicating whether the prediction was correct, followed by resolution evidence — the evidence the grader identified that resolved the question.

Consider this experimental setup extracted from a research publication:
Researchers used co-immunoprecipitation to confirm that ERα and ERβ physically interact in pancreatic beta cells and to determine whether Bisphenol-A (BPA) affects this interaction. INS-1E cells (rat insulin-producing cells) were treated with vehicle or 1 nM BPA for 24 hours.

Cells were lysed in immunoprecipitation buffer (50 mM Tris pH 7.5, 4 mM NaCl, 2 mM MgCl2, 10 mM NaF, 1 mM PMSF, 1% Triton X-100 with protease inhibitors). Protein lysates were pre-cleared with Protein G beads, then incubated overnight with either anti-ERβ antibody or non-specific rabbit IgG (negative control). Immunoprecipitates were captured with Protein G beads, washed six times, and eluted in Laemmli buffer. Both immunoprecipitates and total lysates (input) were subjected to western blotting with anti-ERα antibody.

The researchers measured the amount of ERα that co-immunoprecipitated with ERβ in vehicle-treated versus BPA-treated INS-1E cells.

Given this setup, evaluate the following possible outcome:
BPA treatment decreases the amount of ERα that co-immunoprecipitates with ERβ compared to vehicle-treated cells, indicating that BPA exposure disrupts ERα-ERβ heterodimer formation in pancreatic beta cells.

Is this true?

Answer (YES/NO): YES